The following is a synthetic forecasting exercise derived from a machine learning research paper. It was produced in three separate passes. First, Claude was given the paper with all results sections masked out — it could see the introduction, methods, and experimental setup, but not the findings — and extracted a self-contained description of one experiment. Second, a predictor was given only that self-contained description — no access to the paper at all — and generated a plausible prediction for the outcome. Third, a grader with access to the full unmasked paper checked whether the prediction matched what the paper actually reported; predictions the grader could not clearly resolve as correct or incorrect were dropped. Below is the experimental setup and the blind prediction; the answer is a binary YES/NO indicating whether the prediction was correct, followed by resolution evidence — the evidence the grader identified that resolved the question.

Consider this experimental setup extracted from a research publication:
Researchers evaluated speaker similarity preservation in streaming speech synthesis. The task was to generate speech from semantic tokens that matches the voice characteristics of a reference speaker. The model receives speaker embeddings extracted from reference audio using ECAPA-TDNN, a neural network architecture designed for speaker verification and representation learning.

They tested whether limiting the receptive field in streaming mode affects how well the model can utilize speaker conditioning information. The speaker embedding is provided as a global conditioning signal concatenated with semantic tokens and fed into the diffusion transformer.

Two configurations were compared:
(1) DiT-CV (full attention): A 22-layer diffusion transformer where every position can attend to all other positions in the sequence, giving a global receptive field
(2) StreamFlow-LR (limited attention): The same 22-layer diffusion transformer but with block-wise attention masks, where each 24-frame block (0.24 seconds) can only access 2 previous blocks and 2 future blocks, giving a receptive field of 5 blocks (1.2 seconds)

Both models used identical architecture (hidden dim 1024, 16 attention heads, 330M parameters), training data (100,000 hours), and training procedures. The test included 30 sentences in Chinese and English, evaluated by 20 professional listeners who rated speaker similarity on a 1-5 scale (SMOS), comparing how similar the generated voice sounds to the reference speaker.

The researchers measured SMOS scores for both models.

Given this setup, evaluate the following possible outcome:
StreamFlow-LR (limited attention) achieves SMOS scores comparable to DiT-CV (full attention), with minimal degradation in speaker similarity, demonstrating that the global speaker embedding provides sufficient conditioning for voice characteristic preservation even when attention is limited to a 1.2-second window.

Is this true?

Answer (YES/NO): NO